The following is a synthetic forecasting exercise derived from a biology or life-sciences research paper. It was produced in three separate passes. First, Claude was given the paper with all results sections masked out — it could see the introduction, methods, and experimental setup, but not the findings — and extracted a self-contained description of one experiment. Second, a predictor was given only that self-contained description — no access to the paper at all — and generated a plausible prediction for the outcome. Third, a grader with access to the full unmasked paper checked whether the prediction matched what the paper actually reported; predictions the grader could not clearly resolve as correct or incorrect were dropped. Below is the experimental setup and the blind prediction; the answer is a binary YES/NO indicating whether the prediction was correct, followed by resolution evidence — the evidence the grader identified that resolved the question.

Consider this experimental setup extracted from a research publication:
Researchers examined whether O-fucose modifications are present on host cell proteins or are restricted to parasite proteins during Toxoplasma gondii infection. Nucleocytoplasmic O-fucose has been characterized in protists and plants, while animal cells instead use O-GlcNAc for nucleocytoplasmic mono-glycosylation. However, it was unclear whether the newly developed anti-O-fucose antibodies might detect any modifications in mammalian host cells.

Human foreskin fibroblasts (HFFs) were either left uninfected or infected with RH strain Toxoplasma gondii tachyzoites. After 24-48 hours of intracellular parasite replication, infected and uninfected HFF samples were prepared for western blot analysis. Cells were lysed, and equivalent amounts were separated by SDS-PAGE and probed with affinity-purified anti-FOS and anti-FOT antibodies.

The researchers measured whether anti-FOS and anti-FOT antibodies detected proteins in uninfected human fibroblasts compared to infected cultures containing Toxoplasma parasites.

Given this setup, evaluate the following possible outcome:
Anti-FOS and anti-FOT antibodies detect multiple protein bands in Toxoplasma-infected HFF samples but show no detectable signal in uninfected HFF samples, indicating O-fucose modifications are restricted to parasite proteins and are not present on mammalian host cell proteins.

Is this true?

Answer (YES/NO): YES